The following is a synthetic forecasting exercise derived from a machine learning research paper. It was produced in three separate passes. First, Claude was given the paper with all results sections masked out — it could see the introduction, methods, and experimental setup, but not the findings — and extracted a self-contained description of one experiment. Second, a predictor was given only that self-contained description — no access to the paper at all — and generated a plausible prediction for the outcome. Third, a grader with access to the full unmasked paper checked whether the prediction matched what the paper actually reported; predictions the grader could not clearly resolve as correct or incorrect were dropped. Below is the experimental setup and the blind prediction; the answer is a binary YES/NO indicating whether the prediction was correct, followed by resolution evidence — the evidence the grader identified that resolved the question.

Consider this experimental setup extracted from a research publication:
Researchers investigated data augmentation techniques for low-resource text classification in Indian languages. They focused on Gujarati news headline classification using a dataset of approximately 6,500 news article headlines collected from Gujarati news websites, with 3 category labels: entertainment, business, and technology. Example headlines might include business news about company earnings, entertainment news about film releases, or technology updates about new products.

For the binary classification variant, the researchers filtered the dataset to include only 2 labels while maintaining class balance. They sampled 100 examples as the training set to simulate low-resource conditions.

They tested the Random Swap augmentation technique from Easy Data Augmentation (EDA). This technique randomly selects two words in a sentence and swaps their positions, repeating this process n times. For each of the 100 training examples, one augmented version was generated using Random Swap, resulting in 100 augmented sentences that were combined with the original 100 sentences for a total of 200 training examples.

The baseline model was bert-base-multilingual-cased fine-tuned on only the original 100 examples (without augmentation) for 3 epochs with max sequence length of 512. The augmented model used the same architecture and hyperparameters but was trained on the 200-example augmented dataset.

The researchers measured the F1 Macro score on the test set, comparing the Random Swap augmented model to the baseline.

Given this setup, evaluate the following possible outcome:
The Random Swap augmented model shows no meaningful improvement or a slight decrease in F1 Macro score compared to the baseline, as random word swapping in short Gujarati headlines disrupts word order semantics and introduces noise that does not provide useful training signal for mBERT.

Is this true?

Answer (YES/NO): NO